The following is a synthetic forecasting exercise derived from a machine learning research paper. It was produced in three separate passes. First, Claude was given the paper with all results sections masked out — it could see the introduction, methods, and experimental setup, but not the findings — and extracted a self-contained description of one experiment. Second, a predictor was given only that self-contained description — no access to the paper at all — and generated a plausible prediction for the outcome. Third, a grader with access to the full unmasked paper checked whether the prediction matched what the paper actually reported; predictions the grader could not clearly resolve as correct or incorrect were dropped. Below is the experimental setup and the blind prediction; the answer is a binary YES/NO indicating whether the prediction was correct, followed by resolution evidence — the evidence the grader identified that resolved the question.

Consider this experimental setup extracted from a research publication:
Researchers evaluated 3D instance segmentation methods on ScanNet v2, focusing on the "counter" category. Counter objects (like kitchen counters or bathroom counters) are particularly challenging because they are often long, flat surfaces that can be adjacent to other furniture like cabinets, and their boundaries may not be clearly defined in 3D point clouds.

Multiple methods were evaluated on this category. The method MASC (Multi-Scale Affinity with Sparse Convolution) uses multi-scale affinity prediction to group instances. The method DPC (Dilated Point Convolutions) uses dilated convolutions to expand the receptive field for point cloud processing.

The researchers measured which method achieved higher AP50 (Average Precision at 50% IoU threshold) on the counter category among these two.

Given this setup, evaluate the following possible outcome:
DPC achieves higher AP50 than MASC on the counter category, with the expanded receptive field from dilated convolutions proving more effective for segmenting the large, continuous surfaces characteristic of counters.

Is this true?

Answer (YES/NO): YES